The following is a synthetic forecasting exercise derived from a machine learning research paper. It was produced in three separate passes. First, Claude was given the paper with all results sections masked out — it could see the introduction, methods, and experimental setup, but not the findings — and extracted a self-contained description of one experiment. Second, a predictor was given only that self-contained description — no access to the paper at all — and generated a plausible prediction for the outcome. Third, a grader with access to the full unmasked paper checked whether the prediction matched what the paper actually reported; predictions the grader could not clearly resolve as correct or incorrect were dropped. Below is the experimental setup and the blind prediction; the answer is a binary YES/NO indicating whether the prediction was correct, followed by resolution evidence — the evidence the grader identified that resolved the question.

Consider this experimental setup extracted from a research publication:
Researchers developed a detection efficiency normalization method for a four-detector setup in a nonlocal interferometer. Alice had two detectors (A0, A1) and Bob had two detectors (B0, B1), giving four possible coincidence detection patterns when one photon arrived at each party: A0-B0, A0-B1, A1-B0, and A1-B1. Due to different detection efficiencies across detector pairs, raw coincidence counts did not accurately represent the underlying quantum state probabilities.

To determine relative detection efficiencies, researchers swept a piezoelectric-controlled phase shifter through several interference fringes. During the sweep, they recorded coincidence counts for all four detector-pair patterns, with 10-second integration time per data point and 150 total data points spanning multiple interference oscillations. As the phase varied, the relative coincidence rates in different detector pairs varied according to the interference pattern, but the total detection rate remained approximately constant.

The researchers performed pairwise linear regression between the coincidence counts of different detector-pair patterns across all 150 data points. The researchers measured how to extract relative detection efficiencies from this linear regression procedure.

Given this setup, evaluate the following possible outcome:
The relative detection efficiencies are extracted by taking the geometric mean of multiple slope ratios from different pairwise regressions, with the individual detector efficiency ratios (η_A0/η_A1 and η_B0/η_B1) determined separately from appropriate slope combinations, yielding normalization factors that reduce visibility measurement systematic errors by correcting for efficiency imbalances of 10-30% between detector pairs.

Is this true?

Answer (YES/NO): NO